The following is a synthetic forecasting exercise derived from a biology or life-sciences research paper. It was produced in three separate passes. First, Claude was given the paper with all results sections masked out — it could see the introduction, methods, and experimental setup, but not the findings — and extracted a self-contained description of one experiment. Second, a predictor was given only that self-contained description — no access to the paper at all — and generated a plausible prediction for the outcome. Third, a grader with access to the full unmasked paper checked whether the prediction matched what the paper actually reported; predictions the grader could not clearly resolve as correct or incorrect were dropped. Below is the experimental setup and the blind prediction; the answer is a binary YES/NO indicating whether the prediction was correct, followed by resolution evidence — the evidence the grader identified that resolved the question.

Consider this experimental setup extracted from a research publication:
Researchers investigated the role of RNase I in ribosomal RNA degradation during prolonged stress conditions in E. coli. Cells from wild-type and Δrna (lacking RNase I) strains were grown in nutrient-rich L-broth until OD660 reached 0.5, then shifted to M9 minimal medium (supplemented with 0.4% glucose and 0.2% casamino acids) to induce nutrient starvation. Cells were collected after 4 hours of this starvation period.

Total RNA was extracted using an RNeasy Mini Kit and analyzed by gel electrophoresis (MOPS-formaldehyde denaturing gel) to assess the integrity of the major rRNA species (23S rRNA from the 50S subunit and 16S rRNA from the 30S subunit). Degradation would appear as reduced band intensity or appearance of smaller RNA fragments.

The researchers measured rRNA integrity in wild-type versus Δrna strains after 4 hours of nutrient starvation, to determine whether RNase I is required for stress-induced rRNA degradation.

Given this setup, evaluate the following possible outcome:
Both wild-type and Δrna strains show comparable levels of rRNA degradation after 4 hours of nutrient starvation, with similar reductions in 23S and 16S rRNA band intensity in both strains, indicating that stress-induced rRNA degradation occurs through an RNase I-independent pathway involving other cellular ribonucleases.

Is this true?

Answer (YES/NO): NO